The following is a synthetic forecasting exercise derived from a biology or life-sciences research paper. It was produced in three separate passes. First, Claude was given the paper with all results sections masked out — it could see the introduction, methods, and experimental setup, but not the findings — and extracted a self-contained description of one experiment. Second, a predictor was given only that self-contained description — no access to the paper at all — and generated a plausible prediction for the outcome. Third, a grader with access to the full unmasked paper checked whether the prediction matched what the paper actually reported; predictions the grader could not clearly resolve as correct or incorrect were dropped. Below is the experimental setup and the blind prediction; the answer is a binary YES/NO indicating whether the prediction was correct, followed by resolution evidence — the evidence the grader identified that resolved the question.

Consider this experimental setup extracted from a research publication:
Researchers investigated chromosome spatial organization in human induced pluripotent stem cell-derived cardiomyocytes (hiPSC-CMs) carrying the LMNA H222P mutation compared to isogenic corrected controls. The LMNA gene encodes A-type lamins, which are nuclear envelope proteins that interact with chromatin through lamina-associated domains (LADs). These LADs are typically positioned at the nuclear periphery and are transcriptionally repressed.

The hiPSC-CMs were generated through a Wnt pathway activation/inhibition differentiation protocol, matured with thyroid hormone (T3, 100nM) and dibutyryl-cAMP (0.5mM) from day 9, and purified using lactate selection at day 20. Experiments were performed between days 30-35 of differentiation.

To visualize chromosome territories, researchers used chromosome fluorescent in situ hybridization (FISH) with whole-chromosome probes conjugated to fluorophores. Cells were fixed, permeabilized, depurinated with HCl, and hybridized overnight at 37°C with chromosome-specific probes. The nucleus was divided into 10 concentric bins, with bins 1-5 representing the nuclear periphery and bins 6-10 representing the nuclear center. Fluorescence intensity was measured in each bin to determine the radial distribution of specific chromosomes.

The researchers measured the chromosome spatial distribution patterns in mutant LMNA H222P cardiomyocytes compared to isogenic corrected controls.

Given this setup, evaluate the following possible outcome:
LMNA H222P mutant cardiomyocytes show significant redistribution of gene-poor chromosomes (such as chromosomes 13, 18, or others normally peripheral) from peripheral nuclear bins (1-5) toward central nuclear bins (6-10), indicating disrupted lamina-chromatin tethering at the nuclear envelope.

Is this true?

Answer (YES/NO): NO